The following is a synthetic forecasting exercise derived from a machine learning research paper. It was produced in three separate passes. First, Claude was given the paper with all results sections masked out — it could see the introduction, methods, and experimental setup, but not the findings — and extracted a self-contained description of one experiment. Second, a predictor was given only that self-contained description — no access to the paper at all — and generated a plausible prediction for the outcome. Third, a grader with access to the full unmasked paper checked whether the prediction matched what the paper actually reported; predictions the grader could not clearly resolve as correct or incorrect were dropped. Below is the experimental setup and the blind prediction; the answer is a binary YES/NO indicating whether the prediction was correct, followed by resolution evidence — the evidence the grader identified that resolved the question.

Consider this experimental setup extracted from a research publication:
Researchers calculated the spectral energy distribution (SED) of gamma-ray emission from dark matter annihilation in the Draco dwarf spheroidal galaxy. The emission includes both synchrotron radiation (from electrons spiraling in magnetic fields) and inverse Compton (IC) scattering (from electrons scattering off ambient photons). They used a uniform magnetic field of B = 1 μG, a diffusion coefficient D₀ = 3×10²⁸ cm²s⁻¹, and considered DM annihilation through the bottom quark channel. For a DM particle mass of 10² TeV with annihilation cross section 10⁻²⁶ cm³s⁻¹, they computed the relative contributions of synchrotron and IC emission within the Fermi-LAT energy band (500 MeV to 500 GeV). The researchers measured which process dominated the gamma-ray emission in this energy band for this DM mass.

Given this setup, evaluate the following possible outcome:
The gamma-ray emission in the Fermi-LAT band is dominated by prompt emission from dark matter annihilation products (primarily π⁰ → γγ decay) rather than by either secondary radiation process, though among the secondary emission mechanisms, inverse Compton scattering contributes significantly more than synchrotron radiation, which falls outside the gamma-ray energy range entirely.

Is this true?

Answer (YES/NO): NO